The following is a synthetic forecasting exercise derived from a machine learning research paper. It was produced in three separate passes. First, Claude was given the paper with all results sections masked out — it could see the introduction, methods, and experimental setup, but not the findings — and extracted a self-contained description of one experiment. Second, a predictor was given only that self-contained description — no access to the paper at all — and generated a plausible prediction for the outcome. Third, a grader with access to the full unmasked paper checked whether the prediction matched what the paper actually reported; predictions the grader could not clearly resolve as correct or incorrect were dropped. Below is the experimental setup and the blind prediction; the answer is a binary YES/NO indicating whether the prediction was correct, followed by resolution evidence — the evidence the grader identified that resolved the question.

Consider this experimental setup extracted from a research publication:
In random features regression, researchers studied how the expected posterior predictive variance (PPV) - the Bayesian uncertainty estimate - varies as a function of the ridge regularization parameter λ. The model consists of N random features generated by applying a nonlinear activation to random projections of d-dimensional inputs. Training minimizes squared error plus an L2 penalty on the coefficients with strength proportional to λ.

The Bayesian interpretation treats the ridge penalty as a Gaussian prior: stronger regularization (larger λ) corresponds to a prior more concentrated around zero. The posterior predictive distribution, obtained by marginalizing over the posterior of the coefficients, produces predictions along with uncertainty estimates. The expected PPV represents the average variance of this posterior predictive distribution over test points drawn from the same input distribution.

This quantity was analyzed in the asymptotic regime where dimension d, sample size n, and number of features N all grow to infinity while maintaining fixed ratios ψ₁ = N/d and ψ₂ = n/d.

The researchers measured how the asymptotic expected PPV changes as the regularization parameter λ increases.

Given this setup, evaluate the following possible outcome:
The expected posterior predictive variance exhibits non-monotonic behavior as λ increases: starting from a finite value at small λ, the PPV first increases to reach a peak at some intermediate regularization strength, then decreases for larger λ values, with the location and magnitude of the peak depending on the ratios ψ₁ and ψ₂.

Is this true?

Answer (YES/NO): NO